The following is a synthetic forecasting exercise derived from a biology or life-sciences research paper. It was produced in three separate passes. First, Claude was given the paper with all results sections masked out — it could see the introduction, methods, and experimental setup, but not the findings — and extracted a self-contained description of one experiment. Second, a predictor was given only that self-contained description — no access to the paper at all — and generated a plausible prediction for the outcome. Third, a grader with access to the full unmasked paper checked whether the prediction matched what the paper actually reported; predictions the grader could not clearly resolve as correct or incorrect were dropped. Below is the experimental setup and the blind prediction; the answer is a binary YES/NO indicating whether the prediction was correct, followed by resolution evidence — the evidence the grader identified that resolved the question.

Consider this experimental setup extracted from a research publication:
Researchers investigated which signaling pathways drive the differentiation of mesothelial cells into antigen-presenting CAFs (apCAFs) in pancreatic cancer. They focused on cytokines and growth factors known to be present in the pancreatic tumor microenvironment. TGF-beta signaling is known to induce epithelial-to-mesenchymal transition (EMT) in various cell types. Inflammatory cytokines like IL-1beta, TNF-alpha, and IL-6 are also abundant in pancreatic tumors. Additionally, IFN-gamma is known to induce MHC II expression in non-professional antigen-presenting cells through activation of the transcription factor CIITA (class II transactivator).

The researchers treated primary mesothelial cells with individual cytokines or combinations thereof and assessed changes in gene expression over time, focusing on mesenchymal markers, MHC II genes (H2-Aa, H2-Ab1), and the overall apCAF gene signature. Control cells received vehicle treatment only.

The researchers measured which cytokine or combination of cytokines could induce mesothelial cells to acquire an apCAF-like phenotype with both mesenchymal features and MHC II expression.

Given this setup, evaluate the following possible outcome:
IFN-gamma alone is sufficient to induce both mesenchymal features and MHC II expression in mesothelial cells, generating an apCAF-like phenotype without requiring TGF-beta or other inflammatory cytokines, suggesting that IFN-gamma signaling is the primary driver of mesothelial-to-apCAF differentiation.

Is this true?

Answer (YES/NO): NO